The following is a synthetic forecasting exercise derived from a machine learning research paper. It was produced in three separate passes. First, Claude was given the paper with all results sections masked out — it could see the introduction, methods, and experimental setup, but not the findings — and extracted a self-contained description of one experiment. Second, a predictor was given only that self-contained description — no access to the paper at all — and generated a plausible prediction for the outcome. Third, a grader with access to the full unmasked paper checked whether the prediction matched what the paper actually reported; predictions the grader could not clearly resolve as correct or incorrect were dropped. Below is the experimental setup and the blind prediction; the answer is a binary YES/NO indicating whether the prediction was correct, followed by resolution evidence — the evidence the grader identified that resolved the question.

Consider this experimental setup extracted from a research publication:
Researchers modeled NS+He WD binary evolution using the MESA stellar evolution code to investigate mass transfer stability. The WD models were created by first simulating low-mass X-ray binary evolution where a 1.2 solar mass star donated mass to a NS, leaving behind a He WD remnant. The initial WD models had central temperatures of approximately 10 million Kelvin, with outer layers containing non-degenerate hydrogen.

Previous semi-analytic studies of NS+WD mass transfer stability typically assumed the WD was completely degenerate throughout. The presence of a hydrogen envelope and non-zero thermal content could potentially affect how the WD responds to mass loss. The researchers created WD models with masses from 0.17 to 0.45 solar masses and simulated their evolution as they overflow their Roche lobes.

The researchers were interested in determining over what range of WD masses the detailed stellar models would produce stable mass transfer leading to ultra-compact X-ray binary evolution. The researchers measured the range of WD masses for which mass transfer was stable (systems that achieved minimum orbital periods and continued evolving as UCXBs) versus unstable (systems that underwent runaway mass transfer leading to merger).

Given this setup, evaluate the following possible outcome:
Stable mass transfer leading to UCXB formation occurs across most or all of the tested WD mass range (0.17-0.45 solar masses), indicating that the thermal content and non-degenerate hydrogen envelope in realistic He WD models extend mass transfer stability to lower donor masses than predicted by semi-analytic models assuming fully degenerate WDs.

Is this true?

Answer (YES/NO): YES